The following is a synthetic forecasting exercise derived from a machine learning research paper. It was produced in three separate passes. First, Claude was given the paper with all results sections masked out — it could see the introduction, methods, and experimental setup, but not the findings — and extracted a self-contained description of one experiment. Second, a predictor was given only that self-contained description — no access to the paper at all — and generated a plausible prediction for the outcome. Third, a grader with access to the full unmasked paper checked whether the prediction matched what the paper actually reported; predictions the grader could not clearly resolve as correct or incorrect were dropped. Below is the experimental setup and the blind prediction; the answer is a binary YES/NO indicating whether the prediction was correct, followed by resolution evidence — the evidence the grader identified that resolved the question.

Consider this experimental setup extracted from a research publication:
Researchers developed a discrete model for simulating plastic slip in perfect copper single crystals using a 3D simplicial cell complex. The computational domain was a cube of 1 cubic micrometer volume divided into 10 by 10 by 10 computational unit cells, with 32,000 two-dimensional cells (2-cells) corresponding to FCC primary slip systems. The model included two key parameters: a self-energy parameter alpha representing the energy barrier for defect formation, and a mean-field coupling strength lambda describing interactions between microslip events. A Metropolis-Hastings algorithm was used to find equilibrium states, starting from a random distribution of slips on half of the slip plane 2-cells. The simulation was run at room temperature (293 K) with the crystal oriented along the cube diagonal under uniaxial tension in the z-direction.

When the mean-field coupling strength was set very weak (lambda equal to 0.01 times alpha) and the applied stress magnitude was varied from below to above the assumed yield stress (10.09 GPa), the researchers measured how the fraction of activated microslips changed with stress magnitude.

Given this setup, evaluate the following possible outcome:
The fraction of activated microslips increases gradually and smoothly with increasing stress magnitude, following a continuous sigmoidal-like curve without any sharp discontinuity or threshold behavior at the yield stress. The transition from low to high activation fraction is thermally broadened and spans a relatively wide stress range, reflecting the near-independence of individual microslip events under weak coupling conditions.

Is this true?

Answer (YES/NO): NO